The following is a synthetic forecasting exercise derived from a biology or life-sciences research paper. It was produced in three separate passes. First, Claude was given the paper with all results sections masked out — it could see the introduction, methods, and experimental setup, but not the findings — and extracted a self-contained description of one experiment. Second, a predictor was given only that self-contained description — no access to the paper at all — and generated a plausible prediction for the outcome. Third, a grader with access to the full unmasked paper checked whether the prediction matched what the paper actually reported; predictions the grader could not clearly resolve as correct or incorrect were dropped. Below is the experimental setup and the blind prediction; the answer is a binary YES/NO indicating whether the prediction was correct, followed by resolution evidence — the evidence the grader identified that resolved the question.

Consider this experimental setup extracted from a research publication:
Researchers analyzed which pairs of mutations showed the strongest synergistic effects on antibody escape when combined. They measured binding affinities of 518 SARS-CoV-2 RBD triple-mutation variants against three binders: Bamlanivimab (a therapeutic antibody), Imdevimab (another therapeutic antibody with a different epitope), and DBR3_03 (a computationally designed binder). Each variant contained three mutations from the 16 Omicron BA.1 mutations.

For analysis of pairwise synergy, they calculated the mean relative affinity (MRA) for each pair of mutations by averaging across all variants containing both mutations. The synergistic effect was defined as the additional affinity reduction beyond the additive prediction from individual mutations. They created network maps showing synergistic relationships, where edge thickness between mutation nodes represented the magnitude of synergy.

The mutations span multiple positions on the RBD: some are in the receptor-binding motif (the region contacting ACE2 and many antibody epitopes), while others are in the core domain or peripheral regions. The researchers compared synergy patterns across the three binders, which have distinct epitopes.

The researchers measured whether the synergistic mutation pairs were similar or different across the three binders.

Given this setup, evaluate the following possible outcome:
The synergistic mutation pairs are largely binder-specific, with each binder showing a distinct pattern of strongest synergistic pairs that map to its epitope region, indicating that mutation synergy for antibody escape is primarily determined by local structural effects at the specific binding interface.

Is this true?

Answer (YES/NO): NO